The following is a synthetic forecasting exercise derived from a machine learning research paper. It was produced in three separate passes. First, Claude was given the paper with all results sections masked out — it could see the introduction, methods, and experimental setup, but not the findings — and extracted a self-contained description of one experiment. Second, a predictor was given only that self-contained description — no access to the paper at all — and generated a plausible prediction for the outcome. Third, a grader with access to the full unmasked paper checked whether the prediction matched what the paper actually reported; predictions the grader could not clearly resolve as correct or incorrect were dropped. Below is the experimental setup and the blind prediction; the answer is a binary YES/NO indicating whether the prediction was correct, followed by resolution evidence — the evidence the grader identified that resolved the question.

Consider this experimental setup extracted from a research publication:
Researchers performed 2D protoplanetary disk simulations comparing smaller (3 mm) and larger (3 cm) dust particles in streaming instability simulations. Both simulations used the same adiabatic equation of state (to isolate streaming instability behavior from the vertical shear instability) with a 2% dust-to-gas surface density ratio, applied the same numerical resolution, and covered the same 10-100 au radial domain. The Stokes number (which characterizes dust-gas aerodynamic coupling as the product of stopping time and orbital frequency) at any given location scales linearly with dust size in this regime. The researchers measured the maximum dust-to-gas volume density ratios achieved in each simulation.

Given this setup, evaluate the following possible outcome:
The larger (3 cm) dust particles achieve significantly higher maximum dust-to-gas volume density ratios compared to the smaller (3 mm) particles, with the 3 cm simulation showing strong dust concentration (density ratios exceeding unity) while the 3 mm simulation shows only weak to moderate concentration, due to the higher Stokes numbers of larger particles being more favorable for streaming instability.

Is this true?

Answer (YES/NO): NO